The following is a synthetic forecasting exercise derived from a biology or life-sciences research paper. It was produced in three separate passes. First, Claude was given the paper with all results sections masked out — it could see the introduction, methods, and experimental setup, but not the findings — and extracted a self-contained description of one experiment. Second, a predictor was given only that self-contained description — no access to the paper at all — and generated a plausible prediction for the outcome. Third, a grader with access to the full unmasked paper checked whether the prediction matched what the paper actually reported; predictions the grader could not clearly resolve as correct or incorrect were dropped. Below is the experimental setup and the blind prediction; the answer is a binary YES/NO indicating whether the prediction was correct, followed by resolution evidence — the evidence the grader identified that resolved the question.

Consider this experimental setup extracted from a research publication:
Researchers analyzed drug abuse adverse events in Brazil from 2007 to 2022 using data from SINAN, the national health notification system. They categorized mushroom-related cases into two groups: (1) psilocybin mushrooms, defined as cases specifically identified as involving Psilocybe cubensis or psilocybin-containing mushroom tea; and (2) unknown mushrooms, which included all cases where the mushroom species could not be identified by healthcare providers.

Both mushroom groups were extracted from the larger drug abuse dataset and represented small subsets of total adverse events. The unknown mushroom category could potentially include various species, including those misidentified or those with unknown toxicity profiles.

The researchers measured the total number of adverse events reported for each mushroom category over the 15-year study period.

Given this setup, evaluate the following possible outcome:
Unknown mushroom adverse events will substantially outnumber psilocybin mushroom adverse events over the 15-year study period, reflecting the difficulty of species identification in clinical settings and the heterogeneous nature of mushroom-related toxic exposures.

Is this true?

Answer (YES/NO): YES